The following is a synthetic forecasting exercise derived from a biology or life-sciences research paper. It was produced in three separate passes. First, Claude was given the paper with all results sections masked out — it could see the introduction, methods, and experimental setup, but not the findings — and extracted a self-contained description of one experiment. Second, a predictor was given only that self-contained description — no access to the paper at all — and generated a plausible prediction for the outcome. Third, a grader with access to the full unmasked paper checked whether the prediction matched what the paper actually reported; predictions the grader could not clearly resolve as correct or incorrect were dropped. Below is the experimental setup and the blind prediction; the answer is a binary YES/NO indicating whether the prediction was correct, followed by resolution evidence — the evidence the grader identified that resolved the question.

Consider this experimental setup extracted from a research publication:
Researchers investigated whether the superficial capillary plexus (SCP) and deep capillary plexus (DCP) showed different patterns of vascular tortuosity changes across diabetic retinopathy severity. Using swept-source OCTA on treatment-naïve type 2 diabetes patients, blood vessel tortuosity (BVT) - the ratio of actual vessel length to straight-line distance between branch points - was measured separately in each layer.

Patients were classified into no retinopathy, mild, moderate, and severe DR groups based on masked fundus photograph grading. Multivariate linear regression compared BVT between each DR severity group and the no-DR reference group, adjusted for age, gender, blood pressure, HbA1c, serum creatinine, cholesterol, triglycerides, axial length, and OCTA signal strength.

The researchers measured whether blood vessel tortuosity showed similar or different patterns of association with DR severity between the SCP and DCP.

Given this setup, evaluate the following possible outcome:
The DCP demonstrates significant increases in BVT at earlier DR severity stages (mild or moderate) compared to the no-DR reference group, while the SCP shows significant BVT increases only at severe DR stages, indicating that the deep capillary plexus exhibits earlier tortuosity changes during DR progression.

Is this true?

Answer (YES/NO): NO